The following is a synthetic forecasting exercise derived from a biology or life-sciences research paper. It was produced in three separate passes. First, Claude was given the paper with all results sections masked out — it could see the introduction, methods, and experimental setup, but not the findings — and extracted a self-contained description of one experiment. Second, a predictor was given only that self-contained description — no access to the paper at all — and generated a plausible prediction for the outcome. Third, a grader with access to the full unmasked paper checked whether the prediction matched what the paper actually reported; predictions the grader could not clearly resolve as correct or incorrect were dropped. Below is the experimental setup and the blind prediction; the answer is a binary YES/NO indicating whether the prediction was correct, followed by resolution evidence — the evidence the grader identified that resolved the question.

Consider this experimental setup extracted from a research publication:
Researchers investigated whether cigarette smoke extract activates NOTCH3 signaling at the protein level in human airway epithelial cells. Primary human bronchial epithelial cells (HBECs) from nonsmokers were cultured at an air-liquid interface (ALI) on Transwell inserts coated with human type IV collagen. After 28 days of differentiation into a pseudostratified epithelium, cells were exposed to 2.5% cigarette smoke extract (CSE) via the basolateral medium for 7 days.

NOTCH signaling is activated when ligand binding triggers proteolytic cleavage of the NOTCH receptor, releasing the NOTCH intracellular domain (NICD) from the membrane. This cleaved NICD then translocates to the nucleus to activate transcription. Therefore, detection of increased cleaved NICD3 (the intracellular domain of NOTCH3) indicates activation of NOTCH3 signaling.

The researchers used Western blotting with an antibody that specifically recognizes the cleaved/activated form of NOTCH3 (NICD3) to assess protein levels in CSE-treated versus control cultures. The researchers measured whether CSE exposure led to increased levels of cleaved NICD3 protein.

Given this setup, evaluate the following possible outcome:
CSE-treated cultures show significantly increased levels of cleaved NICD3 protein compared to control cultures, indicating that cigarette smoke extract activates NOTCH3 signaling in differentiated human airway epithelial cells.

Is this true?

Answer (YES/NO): YES